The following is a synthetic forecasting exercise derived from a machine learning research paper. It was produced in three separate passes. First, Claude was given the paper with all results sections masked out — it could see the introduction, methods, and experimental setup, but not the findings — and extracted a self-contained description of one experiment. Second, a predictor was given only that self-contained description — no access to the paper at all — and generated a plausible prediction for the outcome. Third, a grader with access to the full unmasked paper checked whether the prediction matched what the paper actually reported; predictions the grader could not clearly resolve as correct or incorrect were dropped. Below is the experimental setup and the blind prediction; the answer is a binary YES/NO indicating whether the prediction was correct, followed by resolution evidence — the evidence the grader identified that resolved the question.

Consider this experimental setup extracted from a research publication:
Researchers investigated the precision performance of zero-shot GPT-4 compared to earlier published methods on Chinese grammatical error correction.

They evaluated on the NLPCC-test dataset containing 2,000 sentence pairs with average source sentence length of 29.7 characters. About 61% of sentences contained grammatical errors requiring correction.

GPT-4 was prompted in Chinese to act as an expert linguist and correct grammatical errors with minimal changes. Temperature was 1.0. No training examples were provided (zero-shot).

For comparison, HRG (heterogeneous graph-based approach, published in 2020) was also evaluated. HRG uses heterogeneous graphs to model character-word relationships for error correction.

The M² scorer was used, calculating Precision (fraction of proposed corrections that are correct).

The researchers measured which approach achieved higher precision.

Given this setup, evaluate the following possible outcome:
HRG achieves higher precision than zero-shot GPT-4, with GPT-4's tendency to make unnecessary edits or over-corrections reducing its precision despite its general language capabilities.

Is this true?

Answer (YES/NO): YES